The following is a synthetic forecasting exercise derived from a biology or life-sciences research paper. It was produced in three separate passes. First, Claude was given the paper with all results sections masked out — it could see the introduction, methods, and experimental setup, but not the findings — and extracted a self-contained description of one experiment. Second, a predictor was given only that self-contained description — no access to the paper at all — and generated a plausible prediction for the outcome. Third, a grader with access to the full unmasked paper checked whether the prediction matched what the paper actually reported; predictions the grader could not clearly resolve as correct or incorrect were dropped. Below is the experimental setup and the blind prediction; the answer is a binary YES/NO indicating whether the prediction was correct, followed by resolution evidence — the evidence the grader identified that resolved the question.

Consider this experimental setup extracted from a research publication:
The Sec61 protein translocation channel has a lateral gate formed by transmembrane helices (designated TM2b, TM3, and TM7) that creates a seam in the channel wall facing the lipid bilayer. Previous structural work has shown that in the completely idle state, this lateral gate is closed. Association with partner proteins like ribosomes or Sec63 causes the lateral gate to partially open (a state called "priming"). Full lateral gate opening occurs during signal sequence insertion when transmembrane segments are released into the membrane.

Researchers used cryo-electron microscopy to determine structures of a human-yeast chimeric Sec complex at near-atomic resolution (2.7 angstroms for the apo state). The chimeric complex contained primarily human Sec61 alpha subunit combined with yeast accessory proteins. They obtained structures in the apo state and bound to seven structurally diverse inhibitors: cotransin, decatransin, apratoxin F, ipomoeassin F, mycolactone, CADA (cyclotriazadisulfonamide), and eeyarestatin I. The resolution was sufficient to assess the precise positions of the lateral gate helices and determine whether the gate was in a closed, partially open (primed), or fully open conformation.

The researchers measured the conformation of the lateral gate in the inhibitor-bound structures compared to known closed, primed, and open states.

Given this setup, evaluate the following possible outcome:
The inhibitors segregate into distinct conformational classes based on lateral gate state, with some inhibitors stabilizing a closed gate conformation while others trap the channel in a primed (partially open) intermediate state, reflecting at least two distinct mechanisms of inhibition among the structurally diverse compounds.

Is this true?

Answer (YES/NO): NO